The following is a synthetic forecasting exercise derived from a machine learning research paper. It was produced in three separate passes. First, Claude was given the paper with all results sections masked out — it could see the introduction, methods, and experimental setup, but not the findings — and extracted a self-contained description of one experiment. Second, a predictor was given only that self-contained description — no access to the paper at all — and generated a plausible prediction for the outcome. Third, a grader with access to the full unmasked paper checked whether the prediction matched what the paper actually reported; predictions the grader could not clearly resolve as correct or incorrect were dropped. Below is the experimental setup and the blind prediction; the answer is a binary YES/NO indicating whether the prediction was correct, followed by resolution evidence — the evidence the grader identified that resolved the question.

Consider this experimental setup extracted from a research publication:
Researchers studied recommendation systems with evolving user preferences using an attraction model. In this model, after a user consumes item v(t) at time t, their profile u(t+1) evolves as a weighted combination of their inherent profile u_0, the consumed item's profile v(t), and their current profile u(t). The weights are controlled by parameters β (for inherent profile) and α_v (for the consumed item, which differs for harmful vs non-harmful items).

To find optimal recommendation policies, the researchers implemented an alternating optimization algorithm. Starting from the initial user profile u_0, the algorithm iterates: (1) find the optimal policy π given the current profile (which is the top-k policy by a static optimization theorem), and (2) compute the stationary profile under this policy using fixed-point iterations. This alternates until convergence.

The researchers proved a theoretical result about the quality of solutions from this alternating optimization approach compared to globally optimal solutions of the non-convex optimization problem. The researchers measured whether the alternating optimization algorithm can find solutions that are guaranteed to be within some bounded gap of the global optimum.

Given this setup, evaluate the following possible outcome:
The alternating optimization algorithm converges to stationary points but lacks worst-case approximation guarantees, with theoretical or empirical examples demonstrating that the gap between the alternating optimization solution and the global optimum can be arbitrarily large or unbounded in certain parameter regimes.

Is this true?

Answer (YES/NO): YES